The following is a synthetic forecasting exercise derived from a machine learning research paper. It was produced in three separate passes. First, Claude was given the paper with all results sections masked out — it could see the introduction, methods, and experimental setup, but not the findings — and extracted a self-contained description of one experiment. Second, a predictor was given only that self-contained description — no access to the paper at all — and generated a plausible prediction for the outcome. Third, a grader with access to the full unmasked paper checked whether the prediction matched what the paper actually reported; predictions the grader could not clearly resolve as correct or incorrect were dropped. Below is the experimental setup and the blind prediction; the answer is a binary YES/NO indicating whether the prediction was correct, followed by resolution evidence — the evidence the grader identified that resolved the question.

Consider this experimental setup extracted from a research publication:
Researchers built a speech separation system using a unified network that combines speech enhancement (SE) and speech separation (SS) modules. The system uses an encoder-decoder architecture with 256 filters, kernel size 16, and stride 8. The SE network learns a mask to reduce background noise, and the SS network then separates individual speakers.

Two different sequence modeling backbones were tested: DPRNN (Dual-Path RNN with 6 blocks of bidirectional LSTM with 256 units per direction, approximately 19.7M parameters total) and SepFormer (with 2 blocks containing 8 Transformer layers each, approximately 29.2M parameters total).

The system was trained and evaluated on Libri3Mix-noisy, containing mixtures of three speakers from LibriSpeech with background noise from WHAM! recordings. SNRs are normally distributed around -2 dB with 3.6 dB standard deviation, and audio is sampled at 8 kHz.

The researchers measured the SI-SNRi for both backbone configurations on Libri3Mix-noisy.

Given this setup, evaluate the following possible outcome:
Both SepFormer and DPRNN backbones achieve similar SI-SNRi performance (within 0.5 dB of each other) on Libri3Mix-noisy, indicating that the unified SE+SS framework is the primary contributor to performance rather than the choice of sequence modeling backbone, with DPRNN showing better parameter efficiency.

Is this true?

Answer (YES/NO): YES